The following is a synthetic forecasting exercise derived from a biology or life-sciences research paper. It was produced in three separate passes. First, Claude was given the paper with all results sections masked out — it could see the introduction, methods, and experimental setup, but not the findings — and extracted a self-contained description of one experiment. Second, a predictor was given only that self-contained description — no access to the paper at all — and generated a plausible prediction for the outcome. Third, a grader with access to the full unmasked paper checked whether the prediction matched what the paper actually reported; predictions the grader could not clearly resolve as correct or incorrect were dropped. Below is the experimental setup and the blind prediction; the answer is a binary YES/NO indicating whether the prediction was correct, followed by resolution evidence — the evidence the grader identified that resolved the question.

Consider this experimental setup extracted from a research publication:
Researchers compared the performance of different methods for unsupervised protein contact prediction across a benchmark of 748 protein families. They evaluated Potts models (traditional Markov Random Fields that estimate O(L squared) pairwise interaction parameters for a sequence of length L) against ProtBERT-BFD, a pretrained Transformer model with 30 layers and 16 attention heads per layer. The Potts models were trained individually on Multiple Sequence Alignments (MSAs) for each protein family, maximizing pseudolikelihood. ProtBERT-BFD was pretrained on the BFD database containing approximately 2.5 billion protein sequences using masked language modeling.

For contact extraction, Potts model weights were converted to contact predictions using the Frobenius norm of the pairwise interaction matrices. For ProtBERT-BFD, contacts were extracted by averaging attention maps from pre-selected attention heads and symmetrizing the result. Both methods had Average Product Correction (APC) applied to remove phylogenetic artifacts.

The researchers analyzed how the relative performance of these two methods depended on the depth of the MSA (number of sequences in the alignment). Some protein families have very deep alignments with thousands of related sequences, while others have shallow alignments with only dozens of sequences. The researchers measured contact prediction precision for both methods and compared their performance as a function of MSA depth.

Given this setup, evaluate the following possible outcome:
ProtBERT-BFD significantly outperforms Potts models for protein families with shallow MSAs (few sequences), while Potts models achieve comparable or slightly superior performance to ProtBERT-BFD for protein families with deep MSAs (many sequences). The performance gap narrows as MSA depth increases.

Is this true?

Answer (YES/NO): YES